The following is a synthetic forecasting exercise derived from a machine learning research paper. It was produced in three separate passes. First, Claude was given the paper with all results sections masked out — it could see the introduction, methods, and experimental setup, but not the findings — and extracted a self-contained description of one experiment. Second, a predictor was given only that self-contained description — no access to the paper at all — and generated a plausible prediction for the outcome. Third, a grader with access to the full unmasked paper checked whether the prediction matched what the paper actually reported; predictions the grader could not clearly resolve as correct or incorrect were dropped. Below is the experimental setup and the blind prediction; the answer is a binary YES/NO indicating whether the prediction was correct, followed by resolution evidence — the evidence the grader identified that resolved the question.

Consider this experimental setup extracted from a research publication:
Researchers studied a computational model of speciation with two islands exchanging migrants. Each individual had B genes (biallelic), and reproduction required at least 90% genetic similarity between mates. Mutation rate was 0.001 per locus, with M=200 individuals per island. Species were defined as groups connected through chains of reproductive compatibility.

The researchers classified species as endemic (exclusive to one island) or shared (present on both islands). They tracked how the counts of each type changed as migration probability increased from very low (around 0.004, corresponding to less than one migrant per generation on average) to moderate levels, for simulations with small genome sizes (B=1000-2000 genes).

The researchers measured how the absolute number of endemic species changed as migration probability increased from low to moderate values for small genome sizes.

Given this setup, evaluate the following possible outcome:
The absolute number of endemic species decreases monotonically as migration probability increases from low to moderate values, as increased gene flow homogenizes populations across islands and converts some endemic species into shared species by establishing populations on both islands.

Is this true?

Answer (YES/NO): NO